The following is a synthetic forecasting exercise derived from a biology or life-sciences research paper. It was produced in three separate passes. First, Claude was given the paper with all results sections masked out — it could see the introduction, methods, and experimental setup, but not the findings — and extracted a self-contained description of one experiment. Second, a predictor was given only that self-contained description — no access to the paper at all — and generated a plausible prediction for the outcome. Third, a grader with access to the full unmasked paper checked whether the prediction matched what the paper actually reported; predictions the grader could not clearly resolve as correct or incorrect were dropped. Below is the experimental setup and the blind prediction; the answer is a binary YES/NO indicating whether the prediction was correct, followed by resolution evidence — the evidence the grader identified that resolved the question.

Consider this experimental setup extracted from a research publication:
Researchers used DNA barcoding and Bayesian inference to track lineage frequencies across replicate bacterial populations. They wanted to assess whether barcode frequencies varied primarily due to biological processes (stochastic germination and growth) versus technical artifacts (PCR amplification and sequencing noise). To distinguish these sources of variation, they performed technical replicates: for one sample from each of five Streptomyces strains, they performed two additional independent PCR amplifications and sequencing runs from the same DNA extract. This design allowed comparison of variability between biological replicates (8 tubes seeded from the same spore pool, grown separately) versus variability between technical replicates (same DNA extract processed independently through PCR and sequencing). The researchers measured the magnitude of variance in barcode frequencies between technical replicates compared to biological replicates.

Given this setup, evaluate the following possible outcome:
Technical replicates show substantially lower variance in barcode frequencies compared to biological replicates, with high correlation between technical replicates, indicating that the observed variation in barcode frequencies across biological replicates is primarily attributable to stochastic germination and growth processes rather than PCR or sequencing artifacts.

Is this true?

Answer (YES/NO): YES